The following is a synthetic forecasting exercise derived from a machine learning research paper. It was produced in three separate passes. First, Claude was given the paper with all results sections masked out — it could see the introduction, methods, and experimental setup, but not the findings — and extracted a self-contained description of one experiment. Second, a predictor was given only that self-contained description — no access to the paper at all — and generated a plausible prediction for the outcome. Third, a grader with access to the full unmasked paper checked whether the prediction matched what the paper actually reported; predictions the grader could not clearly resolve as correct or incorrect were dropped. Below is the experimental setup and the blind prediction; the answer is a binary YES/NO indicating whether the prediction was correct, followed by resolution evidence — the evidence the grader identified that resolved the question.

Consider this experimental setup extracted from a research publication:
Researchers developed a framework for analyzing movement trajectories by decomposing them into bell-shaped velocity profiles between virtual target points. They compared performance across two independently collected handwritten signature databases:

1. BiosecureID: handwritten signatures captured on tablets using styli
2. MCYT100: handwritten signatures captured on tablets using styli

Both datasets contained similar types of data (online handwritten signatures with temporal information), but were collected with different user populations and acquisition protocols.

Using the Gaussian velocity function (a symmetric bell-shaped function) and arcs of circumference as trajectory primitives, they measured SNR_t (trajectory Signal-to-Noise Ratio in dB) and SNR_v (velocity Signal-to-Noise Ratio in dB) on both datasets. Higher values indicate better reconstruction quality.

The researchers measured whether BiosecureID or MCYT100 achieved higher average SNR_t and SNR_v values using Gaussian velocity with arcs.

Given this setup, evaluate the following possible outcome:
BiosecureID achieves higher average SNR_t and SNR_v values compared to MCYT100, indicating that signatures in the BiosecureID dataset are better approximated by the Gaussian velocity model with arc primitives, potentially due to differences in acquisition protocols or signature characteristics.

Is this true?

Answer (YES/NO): YES